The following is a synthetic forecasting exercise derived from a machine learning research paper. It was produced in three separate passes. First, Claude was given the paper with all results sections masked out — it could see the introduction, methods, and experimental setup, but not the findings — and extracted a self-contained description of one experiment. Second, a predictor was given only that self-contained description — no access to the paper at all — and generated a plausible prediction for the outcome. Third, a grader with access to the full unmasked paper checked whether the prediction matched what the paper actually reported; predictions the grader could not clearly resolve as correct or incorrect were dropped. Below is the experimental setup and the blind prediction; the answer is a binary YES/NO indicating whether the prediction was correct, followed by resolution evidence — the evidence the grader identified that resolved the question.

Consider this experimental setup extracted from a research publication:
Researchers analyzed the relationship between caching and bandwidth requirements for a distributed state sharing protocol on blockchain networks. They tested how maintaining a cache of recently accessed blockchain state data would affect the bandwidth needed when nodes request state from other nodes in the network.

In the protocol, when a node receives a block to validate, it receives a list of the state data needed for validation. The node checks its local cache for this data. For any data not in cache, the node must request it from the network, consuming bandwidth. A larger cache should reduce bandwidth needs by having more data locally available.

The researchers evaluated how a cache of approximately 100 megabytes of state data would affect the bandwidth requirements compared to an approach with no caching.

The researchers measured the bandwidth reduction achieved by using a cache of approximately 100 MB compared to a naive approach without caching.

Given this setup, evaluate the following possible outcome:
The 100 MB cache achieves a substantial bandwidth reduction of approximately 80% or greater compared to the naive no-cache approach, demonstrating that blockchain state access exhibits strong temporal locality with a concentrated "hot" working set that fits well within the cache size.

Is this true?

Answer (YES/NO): NO